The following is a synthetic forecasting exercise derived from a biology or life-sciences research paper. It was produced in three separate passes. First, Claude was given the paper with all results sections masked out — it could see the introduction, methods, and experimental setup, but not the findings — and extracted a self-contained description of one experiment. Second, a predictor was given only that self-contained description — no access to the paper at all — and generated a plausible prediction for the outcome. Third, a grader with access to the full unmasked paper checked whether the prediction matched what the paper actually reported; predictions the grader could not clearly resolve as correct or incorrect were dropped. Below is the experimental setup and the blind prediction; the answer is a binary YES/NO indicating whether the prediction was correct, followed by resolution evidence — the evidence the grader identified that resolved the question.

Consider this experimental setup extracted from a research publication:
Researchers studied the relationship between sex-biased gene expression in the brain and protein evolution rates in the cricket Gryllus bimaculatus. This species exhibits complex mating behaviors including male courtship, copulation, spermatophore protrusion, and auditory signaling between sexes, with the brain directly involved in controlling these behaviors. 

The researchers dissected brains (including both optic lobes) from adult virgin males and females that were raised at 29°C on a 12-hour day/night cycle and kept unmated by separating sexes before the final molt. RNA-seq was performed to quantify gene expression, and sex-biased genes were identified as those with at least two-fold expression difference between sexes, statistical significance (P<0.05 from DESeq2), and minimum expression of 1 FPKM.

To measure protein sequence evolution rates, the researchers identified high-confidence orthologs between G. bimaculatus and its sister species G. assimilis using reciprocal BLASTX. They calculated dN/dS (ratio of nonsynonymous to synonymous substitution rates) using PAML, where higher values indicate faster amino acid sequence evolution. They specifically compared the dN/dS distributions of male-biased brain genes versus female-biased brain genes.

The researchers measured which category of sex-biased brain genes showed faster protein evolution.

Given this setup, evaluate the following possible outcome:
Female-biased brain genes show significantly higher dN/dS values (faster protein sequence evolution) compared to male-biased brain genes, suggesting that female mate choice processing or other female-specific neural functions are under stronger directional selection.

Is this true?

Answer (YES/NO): NO